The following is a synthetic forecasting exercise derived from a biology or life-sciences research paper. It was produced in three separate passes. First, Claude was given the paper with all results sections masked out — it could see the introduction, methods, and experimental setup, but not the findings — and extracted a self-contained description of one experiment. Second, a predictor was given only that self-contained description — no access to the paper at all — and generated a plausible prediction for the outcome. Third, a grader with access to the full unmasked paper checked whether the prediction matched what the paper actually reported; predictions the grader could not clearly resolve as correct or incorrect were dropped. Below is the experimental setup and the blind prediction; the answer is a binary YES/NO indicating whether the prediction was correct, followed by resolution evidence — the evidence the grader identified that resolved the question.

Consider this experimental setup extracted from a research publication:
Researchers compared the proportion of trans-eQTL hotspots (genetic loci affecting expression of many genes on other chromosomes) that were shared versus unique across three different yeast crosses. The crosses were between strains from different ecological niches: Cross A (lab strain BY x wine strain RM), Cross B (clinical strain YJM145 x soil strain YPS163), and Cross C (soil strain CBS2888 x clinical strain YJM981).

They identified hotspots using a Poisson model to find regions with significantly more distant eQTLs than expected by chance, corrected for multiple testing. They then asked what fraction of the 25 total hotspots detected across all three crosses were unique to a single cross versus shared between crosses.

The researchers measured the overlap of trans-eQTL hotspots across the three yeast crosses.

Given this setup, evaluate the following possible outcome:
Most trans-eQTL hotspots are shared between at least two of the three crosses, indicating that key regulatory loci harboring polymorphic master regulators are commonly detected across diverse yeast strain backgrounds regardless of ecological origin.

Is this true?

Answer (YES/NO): NO